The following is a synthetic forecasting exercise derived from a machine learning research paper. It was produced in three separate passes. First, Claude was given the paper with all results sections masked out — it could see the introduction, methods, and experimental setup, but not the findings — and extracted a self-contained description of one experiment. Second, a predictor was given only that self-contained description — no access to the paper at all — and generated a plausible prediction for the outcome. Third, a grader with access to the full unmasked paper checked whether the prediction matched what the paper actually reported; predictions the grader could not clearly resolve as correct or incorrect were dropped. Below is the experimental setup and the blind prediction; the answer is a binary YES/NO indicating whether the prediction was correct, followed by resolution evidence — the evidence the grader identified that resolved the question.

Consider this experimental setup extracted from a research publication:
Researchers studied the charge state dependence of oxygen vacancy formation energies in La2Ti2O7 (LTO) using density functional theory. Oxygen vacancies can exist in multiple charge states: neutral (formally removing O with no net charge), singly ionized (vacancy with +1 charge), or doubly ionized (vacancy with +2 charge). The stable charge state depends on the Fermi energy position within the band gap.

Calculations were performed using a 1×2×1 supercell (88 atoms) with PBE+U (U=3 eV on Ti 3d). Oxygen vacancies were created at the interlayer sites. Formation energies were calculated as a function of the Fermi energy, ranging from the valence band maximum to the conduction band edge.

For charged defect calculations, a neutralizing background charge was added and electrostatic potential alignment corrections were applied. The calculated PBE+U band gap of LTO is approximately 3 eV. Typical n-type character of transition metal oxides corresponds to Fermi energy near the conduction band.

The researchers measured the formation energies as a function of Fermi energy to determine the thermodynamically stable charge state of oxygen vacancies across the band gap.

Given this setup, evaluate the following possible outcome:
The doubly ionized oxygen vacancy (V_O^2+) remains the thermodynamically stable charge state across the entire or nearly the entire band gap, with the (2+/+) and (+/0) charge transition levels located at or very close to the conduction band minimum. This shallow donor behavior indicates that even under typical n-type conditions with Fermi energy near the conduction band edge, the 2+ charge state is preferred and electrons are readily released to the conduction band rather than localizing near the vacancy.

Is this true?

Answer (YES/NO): NO